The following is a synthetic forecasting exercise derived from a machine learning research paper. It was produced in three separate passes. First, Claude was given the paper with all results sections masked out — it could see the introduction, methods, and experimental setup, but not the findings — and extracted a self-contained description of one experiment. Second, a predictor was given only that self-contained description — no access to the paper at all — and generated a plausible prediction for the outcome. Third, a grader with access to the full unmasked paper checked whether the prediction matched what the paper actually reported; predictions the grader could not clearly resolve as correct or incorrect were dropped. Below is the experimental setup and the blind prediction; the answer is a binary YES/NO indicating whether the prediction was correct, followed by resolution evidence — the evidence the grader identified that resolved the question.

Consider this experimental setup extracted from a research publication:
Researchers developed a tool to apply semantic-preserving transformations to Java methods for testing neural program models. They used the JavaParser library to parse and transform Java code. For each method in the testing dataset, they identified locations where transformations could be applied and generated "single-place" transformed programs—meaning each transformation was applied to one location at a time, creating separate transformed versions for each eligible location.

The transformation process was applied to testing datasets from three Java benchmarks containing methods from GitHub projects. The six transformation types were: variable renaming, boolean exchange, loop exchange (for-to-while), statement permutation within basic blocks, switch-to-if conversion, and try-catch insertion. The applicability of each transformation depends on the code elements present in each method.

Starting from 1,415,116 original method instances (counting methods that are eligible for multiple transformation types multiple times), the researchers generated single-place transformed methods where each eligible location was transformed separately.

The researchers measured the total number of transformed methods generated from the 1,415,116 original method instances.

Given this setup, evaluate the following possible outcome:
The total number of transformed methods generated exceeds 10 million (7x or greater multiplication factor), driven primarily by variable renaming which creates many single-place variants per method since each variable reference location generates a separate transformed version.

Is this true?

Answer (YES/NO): NO